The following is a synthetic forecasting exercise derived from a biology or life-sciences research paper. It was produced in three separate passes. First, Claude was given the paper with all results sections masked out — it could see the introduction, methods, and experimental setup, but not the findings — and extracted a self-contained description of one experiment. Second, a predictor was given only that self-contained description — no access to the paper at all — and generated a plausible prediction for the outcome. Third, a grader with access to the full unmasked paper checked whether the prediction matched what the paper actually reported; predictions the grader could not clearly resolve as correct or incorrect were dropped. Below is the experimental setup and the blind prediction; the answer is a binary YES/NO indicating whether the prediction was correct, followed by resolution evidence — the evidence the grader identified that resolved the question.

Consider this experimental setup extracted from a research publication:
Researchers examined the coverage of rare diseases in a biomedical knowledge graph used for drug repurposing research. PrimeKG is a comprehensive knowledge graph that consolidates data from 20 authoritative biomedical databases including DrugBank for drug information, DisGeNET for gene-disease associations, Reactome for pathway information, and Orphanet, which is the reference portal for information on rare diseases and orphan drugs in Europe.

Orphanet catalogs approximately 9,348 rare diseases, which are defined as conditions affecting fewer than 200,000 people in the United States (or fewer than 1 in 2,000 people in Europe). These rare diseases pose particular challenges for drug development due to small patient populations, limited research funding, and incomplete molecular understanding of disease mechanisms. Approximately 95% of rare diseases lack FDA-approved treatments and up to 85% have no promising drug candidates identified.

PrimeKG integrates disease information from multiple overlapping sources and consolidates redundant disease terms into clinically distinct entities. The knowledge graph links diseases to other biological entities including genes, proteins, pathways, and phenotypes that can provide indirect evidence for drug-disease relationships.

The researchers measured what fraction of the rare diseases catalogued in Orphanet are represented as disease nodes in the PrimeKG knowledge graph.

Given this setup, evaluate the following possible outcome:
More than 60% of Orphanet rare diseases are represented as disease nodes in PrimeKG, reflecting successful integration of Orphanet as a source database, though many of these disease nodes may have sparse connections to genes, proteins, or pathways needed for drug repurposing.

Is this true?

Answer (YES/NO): YES